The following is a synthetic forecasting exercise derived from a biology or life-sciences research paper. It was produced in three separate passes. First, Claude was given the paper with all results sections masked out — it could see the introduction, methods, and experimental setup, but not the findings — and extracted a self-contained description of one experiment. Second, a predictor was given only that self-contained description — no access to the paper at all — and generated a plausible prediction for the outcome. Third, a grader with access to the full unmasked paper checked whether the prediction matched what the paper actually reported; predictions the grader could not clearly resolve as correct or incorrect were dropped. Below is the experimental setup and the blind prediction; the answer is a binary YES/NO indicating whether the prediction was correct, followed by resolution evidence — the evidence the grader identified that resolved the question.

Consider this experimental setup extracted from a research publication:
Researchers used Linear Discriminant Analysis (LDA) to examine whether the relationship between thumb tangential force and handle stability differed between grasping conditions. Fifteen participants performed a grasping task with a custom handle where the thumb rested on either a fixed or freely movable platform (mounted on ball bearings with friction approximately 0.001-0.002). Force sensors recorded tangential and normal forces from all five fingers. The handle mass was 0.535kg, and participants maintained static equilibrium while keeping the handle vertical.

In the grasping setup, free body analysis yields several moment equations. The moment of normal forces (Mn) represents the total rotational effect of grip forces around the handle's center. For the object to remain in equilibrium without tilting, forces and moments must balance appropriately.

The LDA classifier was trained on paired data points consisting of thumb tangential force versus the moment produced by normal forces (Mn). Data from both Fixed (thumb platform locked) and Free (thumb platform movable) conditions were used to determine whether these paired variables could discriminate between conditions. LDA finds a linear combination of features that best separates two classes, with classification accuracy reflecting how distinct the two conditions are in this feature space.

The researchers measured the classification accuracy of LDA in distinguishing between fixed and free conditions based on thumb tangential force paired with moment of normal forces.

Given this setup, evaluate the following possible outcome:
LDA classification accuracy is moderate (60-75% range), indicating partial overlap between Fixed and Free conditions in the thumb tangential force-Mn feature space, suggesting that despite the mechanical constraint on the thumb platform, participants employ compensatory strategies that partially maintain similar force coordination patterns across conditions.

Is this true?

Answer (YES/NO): NO